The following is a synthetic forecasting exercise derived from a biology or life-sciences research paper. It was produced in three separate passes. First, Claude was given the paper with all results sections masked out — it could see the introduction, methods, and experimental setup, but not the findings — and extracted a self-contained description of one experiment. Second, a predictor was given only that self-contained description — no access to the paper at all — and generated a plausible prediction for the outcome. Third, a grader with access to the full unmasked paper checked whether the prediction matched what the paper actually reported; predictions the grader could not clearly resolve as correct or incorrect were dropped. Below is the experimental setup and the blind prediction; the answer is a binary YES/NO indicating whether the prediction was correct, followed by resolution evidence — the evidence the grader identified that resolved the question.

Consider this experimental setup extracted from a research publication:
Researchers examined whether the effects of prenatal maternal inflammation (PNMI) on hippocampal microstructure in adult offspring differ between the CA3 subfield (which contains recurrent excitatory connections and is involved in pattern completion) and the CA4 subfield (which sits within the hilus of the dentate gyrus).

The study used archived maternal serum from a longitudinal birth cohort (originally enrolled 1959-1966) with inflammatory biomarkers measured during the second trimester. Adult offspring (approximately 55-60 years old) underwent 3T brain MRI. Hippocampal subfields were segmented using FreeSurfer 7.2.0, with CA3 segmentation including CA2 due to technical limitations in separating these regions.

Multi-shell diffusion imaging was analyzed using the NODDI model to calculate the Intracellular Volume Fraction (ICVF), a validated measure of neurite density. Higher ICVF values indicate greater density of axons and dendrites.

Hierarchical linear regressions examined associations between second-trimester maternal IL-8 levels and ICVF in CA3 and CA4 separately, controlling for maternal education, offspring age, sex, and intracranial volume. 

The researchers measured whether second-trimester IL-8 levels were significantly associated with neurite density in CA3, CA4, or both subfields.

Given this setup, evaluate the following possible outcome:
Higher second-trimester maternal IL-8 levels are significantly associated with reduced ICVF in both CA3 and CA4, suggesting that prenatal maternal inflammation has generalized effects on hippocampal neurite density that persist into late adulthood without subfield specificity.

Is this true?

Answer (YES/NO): NO